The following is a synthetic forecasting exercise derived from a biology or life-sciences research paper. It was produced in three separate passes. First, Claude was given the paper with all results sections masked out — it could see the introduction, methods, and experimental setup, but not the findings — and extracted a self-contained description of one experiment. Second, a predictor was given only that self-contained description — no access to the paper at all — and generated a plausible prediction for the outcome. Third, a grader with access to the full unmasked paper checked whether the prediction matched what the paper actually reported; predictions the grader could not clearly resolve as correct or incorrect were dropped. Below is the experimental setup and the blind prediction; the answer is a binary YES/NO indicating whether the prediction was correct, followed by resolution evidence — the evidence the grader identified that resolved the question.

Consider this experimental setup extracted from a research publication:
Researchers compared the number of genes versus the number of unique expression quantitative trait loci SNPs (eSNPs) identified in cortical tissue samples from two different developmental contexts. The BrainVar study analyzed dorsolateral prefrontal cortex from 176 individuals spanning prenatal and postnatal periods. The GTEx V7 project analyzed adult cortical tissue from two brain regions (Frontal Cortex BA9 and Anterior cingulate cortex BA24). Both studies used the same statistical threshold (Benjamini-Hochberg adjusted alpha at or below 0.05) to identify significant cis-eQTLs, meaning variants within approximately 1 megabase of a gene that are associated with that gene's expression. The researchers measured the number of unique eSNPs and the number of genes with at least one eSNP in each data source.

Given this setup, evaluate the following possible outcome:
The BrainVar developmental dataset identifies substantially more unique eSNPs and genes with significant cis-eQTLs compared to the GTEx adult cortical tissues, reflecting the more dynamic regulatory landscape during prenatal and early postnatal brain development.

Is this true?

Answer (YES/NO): NO